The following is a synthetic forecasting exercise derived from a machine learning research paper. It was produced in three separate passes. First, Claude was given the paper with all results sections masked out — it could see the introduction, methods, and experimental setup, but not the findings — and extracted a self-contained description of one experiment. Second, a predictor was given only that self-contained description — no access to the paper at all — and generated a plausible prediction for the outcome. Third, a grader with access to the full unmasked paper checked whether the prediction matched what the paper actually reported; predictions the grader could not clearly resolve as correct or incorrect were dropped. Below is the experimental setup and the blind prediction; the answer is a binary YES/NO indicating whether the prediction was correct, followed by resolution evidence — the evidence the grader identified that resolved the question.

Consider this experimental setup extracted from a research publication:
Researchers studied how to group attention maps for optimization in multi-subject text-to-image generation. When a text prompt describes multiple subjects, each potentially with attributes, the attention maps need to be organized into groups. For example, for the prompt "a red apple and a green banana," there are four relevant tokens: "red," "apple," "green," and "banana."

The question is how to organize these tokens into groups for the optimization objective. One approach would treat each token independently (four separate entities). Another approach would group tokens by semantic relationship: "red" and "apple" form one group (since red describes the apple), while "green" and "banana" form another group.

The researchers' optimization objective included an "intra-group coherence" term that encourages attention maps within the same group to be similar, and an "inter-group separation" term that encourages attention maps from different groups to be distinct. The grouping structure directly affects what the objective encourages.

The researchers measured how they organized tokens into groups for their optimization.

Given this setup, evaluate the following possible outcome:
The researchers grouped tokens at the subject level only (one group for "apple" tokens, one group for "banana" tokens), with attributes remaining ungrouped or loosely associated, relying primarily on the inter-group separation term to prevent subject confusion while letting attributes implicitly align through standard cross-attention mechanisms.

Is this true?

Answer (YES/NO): NO